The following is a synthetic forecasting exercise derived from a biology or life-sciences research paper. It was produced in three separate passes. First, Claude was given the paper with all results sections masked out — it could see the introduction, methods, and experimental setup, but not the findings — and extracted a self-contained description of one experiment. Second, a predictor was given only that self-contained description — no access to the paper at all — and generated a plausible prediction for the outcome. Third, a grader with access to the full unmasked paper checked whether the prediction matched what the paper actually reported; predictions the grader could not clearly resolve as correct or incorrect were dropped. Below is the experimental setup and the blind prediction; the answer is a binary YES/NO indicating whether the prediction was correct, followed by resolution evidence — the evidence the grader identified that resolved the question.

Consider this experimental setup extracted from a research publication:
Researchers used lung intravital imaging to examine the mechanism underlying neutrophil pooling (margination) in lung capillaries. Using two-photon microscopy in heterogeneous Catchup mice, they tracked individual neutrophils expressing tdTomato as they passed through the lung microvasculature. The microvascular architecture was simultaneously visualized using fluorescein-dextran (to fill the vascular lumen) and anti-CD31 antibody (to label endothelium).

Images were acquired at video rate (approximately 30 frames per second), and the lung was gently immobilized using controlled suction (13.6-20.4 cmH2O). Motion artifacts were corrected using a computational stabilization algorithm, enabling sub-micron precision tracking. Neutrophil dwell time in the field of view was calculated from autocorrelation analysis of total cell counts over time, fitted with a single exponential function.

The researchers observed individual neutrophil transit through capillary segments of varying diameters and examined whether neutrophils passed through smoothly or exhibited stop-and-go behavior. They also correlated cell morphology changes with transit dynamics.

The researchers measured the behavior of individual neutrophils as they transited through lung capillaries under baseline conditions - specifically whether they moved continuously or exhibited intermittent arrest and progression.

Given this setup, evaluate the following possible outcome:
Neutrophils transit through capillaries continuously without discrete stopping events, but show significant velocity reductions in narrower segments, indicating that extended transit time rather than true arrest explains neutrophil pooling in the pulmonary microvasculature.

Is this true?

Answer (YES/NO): NO